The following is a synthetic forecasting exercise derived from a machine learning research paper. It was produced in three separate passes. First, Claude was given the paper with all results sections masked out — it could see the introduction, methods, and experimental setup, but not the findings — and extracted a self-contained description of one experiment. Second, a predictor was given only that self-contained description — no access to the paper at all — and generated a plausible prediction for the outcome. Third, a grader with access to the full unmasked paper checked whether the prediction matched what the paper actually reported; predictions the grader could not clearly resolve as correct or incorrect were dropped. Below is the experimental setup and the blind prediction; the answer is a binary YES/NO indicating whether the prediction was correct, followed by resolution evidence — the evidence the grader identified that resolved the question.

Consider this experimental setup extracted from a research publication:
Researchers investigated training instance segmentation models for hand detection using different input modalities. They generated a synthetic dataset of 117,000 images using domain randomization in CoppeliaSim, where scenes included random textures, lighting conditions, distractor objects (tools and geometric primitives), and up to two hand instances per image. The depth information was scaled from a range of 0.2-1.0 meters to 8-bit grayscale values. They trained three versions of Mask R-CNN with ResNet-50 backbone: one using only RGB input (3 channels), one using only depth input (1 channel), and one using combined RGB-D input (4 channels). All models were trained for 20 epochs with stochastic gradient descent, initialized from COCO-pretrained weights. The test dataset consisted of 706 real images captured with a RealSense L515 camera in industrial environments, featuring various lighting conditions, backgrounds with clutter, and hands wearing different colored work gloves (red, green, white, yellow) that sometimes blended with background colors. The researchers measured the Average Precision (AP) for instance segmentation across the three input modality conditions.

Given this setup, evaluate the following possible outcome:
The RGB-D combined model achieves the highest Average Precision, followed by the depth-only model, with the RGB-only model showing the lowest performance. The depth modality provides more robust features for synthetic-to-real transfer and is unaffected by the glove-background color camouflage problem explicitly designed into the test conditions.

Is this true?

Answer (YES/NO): NO